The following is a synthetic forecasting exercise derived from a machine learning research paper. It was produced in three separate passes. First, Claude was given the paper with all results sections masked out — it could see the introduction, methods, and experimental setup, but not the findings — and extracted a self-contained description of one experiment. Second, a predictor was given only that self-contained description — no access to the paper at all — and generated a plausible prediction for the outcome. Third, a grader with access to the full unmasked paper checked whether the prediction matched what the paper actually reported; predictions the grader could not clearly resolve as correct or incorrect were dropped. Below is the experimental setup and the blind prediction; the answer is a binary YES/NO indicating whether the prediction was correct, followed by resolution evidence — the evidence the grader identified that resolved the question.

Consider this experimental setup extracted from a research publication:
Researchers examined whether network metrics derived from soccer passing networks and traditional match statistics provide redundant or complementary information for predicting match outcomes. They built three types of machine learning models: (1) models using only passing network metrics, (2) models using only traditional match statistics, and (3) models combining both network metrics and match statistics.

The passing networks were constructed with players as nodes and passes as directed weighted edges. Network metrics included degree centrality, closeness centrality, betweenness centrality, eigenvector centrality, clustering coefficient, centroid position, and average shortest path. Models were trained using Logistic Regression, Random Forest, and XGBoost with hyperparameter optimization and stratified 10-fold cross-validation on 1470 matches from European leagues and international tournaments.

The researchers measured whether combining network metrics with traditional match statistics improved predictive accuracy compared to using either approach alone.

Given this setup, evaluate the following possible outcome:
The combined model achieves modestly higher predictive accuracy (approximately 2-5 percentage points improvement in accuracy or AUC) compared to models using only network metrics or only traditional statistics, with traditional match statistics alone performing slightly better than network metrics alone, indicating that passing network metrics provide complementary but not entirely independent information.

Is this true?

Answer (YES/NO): NO